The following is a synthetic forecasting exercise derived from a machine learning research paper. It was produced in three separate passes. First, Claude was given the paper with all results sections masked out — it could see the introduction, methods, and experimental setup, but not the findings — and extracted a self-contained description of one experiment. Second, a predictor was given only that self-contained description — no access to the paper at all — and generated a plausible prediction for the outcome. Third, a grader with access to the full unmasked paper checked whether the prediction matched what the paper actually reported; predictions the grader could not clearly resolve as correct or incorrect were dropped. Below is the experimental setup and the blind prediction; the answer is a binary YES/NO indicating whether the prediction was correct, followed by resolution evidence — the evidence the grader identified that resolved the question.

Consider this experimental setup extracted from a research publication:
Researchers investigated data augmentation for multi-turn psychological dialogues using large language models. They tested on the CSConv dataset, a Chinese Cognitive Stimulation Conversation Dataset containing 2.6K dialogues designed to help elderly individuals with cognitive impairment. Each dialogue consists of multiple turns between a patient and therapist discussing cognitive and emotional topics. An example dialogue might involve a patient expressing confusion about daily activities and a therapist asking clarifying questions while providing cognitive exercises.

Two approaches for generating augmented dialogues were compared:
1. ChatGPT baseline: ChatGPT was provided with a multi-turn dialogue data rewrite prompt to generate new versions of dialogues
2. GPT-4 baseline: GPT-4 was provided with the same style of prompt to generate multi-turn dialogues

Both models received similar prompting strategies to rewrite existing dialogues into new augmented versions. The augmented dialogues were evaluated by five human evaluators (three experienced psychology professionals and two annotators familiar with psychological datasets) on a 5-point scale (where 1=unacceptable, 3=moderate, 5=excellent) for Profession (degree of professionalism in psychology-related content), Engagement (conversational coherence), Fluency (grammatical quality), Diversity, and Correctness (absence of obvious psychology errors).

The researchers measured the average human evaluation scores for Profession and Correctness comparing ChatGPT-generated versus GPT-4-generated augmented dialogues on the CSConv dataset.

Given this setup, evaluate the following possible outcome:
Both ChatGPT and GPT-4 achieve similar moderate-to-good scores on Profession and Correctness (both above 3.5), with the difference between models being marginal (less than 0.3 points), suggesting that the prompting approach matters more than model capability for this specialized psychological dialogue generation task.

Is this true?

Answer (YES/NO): NO